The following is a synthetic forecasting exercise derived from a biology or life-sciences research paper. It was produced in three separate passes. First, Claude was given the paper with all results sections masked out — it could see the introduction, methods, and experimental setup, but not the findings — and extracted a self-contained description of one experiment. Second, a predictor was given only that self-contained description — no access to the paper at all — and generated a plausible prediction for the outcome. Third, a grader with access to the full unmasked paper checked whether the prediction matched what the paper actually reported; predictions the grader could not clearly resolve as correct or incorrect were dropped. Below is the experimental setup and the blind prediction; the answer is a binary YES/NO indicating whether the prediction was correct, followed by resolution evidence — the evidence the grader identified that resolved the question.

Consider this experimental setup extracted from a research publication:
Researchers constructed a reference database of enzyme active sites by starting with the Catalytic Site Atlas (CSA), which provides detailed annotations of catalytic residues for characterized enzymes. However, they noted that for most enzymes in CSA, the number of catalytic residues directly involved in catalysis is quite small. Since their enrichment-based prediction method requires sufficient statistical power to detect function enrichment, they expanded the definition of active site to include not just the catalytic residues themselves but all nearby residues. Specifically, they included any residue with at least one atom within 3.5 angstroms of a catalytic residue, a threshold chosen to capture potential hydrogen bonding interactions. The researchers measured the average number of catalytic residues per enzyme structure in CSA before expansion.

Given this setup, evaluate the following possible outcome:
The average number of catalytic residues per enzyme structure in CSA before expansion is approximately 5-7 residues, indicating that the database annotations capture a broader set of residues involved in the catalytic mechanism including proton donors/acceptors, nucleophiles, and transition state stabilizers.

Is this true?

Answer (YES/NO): NO